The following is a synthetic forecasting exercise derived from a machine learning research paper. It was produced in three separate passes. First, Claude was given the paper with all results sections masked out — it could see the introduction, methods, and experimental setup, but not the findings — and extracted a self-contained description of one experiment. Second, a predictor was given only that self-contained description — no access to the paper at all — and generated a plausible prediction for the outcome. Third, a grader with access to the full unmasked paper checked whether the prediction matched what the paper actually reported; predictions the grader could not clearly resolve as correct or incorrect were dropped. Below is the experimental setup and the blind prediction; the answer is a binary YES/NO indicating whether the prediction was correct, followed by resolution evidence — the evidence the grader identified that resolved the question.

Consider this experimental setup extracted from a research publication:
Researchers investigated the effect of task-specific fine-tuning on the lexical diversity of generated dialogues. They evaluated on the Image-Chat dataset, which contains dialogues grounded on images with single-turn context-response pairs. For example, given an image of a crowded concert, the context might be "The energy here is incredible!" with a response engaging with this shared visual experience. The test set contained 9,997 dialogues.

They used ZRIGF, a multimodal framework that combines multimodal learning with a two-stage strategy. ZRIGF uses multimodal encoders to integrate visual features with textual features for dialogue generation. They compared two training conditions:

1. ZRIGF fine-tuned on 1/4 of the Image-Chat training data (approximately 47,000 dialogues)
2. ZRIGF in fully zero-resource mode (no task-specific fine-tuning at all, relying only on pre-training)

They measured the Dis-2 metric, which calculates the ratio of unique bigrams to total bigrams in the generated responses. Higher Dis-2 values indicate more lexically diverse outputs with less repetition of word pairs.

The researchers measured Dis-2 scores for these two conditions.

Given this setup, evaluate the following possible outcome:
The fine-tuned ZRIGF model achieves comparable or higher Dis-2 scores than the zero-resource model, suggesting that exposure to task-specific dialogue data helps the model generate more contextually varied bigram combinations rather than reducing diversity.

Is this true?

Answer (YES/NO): NO